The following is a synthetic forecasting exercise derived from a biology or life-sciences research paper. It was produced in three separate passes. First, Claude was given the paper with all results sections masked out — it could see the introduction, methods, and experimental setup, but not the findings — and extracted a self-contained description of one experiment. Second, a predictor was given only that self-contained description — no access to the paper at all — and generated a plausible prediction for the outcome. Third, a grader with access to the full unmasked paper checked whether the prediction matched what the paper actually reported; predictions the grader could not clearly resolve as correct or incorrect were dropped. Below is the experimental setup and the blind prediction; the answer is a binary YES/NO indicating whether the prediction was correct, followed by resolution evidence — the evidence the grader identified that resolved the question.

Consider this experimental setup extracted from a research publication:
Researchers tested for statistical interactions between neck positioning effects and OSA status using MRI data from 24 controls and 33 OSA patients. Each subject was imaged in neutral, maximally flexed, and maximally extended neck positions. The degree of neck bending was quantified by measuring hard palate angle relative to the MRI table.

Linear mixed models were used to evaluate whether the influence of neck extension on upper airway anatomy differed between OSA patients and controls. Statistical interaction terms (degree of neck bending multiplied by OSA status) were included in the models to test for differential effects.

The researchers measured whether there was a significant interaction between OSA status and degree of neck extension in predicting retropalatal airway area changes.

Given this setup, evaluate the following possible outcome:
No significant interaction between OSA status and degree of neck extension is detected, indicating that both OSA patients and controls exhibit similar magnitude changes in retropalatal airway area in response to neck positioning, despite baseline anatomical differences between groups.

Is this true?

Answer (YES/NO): NO